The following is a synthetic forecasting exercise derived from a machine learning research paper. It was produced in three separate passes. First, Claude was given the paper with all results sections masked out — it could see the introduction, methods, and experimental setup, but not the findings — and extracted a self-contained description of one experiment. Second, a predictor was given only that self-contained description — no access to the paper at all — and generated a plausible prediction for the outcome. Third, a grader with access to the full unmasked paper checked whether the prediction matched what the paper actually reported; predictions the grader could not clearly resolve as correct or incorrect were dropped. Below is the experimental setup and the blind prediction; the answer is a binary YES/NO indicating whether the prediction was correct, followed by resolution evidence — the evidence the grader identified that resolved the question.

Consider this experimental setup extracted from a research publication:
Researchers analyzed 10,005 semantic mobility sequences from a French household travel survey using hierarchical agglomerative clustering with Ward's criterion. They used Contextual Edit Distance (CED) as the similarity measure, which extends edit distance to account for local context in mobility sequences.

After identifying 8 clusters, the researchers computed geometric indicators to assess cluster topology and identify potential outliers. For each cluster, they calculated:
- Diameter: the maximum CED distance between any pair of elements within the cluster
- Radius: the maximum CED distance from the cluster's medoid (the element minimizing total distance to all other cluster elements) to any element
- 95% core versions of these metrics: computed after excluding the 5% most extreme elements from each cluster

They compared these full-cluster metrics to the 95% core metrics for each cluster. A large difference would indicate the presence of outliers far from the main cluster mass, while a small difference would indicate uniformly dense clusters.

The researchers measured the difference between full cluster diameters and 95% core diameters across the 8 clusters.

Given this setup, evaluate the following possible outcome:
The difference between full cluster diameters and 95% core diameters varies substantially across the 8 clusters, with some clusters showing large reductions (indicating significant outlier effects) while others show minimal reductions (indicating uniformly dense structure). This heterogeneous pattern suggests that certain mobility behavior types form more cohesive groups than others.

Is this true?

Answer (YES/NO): NO